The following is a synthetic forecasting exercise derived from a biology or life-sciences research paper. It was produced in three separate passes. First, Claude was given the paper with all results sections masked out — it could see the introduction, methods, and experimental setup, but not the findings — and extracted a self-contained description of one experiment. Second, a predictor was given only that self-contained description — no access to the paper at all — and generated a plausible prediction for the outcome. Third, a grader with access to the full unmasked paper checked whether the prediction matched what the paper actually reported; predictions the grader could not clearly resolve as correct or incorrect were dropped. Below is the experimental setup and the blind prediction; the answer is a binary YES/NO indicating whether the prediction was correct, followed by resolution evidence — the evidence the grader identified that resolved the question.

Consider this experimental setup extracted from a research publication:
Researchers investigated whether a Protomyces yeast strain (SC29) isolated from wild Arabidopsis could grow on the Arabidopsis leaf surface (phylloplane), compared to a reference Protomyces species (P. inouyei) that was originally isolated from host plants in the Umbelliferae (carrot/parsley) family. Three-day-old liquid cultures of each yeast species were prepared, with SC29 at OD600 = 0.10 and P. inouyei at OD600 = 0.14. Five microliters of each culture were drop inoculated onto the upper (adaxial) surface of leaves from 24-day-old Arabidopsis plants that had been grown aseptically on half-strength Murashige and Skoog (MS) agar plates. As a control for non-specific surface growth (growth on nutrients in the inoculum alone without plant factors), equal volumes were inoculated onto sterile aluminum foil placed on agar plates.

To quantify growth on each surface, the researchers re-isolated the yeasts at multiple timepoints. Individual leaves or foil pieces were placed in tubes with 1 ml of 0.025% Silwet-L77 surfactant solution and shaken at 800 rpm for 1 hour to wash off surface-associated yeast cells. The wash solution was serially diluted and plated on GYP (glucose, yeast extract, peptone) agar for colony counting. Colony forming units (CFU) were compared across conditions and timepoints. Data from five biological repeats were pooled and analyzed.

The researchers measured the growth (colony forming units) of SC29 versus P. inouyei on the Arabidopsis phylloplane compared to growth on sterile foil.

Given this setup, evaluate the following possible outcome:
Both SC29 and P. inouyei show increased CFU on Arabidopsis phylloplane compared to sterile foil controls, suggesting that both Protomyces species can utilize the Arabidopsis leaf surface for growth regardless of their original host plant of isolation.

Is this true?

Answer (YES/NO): NO